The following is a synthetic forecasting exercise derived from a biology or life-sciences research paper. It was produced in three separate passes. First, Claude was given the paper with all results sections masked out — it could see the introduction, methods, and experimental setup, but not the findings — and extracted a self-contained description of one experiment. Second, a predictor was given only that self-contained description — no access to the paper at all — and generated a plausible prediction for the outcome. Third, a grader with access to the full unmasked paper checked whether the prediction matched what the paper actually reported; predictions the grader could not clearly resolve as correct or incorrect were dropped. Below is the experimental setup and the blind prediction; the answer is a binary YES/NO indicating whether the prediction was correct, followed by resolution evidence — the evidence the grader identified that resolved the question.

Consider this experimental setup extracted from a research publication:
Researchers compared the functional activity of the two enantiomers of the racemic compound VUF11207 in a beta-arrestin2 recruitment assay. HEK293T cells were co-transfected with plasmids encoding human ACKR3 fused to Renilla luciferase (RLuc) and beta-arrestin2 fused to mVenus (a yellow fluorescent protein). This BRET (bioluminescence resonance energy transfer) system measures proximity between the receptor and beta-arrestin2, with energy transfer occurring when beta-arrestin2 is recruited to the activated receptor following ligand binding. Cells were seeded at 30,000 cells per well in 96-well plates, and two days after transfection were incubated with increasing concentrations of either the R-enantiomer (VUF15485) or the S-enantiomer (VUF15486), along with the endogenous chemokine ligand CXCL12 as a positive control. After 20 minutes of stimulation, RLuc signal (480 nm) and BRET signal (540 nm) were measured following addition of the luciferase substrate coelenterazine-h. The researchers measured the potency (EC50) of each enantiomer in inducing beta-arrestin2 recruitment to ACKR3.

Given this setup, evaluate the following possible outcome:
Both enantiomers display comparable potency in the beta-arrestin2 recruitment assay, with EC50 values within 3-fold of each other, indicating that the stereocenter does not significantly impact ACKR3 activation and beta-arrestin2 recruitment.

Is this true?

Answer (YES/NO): YES